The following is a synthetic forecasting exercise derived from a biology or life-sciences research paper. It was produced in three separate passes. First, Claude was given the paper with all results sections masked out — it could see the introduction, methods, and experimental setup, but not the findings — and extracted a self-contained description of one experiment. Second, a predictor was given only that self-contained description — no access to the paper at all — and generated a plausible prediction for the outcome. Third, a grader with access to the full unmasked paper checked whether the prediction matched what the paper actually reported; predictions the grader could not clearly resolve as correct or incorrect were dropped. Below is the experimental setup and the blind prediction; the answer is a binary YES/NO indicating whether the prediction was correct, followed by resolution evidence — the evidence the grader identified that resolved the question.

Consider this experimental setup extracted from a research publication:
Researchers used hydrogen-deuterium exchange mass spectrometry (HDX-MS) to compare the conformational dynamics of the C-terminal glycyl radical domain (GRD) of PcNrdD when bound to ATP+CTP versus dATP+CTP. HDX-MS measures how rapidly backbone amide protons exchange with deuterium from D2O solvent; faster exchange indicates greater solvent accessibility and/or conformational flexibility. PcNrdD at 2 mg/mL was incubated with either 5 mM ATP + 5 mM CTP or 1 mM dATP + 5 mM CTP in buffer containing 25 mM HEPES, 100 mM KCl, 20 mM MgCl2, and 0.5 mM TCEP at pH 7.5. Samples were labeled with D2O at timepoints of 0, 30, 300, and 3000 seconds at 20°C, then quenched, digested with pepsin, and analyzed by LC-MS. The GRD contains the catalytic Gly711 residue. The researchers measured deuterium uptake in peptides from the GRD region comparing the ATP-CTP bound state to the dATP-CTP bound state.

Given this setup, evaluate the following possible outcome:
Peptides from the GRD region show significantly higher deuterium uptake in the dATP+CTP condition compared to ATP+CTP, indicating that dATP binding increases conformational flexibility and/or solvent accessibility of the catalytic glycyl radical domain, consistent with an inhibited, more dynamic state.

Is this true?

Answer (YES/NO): NO